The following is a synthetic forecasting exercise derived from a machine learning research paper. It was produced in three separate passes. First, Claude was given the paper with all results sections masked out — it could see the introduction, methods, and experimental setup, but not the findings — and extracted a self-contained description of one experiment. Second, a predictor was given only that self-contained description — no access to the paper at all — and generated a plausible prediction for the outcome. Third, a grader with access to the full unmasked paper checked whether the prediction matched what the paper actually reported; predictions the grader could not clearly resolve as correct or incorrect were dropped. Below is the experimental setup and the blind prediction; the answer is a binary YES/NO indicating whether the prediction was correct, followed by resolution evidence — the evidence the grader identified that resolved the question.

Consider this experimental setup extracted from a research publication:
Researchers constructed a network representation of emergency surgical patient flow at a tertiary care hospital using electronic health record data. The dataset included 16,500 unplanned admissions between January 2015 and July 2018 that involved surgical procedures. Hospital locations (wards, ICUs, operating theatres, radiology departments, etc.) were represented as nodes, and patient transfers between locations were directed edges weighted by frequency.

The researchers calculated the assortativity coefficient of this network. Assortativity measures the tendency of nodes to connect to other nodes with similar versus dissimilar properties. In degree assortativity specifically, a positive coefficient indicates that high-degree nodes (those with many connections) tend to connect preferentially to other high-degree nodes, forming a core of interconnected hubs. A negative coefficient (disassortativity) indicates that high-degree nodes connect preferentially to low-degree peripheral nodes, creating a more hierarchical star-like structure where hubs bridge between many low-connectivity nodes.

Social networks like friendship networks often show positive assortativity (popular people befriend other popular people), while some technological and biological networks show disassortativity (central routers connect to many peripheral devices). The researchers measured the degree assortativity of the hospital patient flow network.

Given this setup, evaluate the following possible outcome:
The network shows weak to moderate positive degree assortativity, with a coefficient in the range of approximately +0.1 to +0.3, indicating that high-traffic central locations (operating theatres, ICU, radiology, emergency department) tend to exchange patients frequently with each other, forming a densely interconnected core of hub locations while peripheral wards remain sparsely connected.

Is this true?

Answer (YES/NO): NO